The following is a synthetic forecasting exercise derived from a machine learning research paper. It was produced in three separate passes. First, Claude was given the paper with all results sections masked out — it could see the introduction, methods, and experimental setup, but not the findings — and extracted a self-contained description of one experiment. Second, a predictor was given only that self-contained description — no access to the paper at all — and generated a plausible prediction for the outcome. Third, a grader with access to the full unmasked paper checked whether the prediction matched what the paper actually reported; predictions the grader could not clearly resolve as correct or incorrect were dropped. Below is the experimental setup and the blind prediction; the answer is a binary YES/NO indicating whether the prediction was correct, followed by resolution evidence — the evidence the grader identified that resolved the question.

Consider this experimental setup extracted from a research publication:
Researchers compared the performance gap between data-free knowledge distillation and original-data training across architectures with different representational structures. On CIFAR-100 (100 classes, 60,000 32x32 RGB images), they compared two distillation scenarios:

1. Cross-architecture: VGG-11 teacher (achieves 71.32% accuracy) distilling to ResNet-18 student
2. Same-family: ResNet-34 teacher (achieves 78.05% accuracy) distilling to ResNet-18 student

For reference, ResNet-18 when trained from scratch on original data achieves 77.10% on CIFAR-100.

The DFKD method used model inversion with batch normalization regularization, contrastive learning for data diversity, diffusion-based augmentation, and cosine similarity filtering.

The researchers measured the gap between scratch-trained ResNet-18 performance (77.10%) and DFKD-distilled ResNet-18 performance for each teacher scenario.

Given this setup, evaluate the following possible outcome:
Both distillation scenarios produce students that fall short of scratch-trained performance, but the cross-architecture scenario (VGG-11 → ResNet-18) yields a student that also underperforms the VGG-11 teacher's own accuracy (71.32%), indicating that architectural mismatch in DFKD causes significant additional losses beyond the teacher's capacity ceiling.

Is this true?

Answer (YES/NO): NO